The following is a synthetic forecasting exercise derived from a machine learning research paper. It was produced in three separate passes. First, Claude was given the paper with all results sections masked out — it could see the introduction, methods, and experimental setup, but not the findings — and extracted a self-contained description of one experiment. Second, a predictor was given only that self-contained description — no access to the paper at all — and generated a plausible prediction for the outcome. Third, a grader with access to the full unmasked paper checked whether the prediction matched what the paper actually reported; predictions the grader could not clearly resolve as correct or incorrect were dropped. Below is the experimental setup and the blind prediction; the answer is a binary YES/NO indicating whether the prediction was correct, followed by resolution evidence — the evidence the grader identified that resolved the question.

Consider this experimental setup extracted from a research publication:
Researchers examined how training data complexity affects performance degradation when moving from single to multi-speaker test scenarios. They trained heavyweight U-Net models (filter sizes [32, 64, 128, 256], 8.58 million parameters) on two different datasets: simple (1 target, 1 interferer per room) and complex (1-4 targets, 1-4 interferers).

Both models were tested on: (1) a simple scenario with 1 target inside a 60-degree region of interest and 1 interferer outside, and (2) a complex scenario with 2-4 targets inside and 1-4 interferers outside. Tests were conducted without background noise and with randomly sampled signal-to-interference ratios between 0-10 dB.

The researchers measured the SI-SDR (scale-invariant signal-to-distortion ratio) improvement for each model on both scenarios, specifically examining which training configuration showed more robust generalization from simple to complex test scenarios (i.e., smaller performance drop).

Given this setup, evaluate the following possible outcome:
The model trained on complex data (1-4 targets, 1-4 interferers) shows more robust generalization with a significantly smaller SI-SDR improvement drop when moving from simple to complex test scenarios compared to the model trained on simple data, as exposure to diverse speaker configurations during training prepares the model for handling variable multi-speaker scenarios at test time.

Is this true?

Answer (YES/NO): YES